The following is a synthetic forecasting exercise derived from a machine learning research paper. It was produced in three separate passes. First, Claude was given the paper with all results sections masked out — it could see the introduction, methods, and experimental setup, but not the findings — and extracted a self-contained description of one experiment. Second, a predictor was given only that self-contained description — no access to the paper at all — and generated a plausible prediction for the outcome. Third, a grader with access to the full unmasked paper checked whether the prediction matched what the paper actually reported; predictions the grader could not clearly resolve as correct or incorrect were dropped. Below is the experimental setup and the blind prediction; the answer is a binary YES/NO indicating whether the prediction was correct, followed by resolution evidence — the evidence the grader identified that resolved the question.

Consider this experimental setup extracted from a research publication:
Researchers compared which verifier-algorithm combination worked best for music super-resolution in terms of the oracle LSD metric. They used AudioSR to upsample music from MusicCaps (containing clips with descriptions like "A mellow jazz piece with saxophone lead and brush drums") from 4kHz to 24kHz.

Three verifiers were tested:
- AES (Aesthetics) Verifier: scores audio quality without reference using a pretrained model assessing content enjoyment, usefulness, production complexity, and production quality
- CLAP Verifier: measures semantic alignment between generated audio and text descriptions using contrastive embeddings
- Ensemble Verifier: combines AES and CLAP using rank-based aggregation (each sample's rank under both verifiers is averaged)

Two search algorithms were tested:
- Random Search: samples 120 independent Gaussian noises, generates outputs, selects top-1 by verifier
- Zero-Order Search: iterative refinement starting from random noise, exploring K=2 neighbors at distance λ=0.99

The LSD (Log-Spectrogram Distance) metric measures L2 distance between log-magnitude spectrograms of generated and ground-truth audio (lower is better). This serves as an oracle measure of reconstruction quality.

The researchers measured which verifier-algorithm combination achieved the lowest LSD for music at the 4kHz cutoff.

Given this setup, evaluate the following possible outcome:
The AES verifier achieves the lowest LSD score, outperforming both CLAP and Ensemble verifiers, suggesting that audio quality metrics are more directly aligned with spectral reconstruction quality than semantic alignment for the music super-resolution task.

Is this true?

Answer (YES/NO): NO